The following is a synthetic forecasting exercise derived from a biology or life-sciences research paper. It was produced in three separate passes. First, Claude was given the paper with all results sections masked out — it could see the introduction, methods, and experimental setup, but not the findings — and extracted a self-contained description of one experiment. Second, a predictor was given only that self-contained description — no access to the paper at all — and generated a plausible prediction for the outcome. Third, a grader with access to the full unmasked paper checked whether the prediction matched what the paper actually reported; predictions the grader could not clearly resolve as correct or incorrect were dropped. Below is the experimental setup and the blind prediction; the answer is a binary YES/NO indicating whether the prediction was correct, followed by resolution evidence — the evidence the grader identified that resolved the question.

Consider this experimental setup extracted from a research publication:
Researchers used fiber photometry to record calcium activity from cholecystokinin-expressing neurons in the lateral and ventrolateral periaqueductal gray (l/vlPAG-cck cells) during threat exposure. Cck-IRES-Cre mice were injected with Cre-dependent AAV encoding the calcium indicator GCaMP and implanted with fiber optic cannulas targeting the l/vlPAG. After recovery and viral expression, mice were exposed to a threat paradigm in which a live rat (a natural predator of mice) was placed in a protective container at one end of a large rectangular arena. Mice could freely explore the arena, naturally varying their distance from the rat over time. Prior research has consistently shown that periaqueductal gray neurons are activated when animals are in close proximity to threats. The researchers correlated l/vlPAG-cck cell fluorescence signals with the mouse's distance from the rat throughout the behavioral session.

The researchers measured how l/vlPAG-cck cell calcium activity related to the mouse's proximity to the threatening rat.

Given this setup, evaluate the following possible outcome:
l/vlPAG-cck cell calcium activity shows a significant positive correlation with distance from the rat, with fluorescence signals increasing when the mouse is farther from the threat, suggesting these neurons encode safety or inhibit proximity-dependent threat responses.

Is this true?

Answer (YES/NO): YES